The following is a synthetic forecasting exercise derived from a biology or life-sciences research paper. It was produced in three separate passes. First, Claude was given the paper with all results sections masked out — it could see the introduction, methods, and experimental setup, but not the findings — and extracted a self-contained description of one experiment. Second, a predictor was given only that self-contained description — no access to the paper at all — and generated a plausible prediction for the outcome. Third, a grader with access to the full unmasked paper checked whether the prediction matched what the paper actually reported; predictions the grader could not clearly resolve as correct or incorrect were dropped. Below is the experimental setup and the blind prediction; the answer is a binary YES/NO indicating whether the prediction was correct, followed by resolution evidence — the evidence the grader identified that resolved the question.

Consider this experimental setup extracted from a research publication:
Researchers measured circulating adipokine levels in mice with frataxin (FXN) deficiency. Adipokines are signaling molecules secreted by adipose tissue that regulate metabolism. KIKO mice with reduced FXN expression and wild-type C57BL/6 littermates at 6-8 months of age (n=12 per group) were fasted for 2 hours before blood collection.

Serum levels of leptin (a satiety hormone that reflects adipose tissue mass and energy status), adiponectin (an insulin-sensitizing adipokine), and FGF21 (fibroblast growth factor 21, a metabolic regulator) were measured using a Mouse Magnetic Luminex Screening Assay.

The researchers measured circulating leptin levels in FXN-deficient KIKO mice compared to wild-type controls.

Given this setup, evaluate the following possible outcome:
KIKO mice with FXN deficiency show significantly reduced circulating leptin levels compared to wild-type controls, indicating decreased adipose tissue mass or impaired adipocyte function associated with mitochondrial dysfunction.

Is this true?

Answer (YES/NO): NO